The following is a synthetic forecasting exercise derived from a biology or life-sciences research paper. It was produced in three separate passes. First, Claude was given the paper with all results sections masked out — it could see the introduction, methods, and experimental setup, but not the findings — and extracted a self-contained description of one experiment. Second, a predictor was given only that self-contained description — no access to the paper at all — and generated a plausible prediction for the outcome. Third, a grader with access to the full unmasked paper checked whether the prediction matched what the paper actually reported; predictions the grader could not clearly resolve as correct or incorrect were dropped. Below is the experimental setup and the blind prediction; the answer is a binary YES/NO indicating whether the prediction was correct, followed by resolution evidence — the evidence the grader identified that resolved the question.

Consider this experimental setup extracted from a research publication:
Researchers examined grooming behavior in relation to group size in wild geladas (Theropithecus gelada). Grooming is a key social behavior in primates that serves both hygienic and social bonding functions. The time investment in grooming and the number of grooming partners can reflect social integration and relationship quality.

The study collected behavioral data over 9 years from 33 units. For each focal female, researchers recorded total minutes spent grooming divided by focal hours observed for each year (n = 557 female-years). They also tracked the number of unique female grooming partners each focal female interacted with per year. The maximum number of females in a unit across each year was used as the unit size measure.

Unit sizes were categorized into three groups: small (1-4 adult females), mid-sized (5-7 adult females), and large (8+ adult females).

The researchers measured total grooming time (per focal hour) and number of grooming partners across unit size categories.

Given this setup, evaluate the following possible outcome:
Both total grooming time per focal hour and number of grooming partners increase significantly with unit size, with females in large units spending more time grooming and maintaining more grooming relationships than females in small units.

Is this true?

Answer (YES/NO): NO